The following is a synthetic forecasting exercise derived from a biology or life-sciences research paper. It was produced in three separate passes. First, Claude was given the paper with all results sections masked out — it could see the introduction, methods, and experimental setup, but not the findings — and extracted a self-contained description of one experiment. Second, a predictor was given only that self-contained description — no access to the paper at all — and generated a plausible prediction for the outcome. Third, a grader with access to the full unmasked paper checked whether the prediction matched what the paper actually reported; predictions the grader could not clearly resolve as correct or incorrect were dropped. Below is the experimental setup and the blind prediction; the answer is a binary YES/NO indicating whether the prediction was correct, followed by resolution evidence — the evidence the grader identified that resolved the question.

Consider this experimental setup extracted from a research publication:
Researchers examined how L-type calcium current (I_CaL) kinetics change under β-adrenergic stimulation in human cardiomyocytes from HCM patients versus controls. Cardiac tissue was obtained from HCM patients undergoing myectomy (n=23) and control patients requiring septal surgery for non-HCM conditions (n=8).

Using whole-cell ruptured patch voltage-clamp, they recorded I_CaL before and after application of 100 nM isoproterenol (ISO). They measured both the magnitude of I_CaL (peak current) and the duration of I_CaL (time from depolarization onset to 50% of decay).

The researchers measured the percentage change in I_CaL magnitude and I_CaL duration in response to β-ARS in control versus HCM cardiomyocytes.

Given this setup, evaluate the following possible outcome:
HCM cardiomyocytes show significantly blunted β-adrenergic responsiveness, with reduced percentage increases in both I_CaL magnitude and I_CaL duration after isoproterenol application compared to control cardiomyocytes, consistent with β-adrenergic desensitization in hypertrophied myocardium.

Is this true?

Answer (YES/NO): NO